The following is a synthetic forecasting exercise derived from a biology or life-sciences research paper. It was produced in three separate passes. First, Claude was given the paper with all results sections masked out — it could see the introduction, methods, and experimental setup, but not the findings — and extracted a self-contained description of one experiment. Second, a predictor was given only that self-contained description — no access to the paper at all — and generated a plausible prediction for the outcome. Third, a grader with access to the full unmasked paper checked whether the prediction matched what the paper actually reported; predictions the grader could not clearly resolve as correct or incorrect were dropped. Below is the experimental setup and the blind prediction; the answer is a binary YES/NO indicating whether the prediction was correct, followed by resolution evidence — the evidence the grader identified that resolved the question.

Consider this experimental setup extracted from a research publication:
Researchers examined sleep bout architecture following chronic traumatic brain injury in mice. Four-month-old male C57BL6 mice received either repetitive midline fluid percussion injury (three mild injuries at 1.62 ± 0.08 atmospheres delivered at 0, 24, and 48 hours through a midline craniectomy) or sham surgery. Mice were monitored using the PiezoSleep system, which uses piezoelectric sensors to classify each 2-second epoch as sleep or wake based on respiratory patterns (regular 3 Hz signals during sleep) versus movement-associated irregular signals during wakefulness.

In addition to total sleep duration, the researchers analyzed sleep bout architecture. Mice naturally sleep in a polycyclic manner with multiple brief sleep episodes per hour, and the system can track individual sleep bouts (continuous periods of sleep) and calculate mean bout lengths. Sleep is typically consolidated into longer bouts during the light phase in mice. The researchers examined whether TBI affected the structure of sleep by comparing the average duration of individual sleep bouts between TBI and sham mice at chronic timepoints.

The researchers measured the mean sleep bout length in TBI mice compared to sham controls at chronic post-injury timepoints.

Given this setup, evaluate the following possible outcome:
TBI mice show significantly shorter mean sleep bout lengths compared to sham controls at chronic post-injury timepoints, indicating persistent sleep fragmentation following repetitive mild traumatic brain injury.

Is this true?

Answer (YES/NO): NO